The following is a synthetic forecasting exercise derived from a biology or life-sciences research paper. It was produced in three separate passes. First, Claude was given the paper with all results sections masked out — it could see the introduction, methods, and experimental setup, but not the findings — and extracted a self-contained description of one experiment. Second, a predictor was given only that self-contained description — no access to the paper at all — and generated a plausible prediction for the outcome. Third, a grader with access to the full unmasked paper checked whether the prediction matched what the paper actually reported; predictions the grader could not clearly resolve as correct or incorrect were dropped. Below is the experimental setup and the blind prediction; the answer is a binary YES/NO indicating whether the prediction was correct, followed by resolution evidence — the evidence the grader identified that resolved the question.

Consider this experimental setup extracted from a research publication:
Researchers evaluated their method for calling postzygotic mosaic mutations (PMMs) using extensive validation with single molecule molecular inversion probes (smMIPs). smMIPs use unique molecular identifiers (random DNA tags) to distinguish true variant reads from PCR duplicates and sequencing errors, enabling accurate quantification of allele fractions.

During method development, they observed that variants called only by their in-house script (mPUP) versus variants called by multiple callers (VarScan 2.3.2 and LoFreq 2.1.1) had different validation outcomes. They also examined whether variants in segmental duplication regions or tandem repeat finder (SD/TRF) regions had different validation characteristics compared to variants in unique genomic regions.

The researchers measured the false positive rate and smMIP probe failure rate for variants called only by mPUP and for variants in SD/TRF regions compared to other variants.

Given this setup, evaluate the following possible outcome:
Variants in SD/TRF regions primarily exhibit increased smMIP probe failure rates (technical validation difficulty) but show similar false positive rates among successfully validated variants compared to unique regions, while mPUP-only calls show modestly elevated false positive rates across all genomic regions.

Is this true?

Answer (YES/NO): NO